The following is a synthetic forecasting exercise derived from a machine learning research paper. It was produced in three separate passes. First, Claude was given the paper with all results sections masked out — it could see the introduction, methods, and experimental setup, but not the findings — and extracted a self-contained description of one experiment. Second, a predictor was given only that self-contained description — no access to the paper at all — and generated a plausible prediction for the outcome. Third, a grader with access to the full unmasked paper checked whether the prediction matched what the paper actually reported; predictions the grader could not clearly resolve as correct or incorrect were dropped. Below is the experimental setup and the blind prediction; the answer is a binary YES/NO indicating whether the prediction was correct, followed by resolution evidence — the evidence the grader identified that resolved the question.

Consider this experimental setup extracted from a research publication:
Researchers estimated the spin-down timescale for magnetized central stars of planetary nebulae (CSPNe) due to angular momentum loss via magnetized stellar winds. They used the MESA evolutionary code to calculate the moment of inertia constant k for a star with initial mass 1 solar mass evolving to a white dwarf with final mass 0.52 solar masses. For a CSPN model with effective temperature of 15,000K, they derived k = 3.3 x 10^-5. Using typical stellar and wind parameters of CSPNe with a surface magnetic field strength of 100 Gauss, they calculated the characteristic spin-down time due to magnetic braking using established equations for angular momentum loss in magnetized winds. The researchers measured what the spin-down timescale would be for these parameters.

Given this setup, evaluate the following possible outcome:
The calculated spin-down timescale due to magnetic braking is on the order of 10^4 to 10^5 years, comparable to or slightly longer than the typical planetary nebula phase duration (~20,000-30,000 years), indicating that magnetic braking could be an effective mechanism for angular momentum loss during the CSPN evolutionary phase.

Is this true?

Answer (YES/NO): NO